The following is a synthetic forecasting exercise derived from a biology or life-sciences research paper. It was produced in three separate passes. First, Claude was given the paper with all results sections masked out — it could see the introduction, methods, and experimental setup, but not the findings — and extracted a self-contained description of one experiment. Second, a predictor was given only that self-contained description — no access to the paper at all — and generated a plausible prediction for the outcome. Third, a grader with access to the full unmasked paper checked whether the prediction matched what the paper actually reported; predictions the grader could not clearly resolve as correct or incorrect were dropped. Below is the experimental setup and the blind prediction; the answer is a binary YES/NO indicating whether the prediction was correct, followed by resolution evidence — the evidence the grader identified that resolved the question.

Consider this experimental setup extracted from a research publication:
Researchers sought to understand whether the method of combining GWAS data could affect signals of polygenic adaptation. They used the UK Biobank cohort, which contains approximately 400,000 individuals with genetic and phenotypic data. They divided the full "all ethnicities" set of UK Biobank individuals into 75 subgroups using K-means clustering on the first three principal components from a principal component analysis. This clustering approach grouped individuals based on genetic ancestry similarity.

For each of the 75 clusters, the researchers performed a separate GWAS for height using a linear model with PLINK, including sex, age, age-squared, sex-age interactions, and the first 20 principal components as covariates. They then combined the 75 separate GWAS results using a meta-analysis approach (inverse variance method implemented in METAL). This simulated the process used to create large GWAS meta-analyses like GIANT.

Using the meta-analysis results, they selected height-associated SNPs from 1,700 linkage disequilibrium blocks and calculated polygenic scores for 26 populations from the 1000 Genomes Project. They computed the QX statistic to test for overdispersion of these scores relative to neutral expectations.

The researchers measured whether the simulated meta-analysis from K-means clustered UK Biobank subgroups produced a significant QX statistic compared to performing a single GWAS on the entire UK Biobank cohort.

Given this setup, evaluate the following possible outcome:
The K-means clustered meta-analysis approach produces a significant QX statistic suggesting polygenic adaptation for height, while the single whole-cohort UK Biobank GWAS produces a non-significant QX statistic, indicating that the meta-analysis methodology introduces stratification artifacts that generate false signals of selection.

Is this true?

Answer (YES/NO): YES